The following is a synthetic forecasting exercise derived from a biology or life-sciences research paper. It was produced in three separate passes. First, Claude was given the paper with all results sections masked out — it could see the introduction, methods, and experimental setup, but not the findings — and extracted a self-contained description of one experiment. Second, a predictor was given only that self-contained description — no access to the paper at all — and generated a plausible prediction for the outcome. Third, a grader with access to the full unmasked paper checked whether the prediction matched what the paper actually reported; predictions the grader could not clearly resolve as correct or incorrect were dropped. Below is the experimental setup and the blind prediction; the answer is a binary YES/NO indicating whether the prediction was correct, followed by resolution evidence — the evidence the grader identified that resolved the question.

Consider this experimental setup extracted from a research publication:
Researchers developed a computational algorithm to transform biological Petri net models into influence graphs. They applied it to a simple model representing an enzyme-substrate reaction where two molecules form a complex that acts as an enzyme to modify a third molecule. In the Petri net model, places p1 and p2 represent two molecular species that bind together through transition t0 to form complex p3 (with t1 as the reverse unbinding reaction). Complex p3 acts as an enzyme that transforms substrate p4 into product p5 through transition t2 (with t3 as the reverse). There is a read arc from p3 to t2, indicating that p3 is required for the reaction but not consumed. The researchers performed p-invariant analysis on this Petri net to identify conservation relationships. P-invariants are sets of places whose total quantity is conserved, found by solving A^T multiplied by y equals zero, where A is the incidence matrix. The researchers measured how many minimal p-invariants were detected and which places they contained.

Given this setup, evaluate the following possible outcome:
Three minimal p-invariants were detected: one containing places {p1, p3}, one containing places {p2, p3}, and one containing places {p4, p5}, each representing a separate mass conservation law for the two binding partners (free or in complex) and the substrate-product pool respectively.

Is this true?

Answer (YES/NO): YES